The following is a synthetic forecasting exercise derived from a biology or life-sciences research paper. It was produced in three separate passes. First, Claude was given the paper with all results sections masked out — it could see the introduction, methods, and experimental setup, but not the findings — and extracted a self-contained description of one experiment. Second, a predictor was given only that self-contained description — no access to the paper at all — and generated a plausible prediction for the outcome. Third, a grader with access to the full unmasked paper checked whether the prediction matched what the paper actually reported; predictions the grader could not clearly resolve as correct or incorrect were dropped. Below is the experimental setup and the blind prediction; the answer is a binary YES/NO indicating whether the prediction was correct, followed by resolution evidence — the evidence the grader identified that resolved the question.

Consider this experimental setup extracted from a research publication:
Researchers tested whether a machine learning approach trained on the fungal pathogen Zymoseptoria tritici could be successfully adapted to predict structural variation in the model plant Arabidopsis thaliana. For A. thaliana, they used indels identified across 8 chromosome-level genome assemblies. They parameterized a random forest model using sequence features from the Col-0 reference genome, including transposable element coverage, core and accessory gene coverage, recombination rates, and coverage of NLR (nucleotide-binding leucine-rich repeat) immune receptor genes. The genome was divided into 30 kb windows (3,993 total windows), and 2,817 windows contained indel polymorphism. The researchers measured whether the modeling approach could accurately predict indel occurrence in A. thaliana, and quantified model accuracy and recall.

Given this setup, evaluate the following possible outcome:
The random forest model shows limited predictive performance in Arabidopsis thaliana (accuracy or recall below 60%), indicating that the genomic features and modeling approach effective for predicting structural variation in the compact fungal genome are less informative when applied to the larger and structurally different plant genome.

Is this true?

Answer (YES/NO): NO